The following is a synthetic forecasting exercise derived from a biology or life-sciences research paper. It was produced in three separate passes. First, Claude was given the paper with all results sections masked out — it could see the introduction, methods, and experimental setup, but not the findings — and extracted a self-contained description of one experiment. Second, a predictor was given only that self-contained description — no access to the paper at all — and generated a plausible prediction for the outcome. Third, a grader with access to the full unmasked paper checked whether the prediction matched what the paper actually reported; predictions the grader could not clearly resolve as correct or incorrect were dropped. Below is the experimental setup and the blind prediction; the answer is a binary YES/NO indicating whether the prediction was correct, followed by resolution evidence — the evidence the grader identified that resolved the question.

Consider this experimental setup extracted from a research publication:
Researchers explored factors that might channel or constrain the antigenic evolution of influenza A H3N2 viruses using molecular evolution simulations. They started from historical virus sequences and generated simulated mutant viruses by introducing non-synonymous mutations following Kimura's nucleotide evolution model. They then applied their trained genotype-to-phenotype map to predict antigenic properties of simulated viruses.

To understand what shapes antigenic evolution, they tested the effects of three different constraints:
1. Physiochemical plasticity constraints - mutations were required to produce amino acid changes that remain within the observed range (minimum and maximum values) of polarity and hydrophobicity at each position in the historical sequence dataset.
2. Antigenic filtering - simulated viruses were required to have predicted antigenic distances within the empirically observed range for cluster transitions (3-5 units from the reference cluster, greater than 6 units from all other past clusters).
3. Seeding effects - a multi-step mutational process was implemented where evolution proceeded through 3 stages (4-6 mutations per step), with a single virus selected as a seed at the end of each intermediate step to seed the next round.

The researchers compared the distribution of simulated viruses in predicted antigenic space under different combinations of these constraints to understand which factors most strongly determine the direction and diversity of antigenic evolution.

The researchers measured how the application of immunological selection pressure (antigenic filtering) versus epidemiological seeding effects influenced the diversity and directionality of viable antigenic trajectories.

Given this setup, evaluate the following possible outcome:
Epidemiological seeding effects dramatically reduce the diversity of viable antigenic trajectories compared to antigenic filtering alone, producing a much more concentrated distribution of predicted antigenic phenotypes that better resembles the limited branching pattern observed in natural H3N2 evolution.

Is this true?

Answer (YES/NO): YES